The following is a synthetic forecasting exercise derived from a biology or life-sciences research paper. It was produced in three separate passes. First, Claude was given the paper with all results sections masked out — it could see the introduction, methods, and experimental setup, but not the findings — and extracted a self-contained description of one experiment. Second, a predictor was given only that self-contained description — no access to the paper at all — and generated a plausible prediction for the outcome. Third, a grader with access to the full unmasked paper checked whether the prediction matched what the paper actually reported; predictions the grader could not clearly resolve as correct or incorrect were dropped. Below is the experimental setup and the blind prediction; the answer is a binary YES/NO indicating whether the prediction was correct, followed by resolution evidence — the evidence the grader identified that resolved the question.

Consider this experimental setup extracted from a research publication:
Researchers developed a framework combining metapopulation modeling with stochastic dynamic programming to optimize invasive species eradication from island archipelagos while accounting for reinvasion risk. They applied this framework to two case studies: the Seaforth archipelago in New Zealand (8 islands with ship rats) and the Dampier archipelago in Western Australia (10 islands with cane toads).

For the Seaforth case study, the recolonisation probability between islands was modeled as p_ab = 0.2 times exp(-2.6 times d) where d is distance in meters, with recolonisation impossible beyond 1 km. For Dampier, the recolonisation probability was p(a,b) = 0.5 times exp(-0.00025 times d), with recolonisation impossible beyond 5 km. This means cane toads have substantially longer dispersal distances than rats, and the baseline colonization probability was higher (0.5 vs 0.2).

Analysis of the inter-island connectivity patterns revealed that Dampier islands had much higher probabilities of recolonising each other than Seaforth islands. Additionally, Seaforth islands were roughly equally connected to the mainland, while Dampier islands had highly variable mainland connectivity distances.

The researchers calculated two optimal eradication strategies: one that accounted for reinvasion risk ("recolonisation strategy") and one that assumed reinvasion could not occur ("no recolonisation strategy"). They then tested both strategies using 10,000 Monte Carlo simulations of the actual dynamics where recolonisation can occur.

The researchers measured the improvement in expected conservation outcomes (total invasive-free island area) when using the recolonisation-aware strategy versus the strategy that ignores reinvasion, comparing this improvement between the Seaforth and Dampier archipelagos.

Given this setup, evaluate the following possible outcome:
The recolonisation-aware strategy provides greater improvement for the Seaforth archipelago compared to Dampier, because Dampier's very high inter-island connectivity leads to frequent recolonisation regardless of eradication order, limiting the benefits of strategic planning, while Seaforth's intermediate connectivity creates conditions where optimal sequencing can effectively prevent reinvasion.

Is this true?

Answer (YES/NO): NO